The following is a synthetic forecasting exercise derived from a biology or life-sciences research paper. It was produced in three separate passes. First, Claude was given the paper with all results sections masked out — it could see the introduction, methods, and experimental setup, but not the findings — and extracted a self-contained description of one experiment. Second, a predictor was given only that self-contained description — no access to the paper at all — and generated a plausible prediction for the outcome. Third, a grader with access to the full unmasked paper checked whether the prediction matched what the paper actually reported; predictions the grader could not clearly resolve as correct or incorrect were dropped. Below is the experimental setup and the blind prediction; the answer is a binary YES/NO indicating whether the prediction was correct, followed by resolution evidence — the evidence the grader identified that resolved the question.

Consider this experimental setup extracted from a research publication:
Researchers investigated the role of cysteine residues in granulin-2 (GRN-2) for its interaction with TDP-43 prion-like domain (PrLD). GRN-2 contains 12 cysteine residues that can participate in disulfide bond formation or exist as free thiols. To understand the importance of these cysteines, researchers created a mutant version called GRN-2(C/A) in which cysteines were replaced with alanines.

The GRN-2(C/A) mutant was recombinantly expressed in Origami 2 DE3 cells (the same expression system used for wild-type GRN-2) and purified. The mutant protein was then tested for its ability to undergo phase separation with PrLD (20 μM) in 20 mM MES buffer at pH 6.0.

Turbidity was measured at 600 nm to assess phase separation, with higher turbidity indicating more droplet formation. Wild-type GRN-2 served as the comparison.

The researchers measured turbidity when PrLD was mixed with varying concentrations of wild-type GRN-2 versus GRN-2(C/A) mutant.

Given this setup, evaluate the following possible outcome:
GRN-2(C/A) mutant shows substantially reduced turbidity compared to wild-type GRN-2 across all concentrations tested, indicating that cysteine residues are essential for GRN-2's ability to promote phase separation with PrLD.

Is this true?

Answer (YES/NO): NO